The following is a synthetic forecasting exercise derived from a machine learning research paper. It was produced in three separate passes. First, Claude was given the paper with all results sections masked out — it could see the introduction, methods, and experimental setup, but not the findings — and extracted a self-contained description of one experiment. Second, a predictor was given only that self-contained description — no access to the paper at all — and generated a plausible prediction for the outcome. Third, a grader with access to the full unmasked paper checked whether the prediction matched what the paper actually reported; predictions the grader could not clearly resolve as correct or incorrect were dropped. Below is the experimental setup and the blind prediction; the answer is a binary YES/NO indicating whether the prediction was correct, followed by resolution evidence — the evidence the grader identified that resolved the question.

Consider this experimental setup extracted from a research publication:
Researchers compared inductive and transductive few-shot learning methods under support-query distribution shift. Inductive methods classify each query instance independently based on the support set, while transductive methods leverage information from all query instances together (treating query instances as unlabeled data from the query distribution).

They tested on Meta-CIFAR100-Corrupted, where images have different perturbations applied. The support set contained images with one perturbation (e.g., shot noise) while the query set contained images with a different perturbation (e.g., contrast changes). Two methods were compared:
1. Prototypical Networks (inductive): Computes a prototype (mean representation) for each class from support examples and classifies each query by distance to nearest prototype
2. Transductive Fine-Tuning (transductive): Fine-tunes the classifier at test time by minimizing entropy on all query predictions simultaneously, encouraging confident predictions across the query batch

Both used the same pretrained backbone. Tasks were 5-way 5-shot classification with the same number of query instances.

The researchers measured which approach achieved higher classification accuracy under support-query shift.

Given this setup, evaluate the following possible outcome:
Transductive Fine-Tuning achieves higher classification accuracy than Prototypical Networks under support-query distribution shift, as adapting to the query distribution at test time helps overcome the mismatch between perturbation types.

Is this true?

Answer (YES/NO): NO